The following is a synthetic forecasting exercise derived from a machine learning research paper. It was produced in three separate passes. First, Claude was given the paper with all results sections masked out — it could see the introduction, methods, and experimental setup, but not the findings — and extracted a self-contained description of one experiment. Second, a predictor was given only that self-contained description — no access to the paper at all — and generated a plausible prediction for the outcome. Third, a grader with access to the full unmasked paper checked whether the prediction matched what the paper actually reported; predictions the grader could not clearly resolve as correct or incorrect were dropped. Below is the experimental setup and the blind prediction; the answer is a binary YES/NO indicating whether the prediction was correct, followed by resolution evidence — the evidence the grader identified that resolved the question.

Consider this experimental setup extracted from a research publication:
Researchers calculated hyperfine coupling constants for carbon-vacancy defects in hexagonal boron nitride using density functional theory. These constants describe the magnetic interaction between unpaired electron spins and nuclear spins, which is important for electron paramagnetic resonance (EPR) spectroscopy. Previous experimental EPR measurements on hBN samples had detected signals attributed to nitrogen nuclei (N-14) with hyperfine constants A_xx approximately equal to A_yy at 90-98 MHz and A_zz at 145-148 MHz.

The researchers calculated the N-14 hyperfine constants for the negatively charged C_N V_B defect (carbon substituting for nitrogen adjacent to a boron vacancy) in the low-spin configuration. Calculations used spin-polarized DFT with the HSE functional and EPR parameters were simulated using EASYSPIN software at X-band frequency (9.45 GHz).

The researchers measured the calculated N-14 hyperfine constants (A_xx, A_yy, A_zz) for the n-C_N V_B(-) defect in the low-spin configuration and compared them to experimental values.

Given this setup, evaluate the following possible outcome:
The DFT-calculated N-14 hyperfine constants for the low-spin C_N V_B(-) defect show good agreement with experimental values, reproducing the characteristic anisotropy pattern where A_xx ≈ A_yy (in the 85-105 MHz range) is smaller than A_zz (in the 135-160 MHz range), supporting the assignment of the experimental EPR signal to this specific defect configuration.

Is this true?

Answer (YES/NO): NO